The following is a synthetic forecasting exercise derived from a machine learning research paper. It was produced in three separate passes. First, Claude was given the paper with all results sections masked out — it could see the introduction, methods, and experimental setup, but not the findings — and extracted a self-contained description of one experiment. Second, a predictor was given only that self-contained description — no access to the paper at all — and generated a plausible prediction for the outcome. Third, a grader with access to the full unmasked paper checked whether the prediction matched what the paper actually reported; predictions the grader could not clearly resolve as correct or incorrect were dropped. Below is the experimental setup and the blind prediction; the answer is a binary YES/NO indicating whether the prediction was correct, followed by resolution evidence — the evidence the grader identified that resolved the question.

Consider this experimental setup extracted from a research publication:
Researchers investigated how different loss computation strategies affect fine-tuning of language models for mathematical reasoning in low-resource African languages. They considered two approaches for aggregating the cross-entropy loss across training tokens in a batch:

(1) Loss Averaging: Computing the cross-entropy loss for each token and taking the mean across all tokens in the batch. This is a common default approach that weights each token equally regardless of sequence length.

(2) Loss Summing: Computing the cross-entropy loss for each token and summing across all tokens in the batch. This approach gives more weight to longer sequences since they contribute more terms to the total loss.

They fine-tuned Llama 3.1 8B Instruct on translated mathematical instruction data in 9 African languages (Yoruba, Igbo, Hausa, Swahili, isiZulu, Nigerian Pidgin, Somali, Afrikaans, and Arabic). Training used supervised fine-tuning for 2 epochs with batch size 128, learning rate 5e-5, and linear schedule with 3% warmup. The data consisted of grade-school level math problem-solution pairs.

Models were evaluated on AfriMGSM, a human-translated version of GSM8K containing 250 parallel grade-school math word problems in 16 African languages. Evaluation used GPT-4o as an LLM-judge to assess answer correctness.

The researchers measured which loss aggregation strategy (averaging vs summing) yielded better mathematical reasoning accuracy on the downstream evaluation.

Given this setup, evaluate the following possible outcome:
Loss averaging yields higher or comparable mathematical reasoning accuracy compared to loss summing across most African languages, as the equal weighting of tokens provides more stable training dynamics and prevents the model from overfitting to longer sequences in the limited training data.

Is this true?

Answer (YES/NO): NO